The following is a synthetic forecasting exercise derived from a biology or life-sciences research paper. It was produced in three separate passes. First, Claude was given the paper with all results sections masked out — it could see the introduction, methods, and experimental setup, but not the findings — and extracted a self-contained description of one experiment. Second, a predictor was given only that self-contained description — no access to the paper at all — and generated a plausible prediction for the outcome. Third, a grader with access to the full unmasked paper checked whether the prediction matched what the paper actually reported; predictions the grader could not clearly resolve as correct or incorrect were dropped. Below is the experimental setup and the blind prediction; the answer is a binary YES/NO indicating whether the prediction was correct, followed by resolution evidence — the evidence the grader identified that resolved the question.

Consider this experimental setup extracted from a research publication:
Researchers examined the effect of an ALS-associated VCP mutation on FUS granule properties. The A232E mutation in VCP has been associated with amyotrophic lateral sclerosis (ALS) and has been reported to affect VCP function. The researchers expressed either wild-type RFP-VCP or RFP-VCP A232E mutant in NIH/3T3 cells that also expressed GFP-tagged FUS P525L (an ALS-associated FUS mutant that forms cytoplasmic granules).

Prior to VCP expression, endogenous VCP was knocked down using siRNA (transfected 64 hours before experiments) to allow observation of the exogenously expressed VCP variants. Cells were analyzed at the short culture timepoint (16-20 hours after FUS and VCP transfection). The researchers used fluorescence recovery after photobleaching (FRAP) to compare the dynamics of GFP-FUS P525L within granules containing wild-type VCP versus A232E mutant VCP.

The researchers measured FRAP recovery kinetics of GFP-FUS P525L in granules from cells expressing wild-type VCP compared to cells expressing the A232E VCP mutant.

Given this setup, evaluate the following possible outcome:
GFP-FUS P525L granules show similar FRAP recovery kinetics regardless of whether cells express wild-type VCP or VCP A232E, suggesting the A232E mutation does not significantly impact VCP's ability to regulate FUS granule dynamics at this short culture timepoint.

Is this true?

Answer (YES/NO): NO